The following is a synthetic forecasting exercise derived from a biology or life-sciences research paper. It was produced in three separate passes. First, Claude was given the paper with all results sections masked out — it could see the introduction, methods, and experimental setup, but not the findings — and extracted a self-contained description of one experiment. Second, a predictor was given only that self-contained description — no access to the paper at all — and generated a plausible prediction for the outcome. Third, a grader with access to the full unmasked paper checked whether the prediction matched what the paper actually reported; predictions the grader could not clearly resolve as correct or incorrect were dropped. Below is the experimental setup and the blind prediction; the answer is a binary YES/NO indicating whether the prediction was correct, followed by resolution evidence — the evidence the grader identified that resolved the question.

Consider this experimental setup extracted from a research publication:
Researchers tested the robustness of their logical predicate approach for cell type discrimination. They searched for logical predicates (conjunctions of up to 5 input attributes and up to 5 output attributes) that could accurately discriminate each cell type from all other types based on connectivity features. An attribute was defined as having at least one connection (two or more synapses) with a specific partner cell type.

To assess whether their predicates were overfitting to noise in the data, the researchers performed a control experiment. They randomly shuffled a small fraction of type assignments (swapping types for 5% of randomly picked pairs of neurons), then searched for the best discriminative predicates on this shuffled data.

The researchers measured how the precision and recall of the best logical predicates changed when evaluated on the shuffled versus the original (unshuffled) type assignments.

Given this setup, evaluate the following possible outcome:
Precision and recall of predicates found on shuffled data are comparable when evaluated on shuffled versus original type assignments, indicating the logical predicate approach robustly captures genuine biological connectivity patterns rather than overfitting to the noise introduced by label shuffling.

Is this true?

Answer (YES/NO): NO